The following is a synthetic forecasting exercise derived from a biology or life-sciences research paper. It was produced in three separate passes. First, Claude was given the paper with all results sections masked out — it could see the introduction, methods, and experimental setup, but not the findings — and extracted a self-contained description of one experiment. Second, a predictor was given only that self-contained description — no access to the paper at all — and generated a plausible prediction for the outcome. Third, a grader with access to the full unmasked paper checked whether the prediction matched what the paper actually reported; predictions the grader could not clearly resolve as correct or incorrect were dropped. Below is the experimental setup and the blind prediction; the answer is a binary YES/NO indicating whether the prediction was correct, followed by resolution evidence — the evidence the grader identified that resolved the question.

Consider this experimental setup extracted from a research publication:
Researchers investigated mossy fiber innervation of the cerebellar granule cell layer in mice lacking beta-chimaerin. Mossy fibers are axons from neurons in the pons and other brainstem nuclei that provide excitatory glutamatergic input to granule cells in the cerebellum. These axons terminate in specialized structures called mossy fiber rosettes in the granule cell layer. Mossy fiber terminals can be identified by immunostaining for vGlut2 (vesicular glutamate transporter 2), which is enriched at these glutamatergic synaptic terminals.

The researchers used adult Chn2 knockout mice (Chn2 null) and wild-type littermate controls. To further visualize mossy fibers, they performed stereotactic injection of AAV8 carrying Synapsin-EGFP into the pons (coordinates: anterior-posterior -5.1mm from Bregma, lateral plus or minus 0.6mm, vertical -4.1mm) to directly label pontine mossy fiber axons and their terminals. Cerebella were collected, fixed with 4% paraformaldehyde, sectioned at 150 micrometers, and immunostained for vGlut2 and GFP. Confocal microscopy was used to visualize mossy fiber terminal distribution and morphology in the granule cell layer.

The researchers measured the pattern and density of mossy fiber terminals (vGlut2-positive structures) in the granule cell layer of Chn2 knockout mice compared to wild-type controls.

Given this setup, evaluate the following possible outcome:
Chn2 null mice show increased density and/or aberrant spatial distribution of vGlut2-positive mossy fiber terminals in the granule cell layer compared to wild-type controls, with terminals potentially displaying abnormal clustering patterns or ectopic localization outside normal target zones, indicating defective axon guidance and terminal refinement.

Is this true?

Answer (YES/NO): NO